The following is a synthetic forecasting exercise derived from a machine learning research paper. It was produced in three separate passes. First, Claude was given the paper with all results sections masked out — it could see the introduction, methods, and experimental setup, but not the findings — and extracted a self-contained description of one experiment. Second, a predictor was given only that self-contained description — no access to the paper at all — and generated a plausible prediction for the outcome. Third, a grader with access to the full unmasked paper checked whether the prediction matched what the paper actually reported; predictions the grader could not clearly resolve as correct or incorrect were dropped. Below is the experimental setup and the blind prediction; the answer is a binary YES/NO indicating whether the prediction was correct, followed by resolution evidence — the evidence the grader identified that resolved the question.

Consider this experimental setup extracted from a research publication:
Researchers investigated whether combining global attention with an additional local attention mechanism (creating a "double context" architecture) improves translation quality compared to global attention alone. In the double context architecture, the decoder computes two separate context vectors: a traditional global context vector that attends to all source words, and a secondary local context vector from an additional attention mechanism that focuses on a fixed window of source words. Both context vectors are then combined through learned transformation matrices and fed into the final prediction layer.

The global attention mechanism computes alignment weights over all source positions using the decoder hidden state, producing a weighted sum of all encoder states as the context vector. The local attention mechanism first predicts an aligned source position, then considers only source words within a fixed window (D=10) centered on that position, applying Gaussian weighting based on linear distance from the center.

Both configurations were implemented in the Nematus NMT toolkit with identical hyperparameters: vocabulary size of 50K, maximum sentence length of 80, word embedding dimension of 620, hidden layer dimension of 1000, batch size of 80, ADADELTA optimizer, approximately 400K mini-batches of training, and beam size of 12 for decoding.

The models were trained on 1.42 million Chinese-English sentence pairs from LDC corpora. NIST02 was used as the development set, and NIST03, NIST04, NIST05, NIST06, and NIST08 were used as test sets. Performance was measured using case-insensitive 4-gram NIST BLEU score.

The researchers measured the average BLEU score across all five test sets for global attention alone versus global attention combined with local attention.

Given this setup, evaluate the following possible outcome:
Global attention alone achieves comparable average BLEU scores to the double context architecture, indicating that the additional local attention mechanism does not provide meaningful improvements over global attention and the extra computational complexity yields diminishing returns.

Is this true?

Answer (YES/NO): NO